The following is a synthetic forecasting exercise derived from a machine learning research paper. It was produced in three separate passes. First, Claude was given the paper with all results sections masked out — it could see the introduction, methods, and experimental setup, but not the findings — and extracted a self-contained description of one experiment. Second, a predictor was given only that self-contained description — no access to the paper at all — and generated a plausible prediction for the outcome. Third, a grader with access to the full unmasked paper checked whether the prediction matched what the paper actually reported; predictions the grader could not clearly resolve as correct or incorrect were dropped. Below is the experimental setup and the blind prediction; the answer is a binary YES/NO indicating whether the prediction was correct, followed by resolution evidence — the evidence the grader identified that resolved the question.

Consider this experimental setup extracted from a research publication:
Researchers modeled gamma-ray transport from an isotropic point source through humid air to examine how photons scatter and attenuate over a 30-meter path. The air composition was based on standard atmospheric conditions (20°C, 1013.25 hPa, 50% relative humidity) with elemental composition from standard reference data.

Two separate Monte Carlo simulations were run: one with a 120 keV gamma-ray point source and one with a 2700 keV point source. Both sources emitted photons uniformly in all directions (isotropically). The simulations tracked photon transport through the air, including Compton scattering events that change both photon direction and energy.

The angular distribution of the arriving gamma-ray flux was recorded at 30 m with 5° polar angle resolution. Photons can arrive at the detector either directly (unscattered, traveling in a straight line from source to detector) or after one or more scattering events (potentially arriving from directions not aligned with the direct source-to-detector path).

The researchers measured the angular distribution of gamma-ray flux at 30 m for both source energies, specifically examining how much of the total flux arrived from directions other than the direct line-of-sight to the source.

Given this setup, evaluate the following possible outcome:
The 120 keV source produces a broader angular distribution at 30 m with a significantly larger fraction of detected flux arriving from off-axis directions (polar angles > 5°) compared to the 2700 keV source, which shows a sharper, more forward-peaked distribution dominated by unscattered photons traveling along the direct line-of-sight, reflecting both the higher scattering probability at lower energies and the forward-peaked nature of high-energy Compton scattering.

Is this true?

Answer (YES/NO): YES